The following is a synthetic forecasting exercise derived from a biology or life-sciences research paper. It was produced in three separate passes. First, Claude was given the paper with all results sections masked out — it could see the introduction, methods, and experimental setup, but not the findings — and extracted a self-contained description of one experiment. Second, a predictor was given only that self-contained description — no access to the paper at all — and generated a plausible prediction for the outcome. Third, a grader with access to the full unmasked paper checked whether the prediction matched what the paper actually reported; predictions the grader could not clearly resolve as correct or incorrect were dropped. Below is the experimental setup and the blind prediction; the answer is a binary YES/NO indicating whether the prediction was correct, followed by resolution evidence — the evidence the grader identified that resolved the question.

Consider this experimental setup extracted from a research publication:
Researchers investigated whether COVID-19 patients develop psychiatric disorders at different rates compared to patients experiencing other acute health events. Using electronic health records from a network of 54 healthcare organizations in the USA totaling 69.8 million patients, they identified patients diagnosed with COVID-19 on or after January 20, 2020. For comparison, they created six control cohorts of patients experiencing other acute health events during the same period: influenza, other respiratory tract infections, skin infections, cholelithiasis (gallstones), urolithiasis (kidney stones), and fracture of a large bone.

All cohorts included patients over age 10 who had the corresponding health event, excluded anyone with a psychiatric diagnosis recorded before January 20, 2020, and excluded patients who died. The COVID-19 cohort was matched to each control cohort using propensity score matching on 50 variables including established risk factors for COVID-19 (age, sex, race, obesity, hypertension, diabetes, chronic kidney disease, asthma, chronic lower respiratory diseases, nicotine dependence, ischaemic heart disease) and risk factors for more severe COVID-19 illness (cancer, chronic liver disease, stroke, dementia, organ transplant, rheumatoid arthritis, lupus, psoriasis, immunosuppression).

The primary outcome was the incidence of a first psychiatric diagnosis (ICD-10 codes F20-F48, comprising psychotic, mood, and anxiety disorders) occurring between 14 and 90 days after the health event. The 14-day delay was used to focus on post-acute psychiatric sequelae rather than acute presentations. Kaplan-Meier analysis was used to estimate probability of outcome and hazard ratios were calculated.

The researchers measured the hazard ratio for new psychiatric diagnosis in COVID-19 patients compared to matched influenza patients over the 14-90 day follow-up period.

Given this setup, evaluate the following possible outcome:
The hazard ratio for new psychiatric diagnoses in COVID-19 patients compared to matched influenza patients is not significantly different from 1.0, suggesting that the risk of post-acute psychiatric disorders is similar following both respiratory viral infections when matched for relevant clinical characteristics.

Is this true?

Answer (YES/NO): NO